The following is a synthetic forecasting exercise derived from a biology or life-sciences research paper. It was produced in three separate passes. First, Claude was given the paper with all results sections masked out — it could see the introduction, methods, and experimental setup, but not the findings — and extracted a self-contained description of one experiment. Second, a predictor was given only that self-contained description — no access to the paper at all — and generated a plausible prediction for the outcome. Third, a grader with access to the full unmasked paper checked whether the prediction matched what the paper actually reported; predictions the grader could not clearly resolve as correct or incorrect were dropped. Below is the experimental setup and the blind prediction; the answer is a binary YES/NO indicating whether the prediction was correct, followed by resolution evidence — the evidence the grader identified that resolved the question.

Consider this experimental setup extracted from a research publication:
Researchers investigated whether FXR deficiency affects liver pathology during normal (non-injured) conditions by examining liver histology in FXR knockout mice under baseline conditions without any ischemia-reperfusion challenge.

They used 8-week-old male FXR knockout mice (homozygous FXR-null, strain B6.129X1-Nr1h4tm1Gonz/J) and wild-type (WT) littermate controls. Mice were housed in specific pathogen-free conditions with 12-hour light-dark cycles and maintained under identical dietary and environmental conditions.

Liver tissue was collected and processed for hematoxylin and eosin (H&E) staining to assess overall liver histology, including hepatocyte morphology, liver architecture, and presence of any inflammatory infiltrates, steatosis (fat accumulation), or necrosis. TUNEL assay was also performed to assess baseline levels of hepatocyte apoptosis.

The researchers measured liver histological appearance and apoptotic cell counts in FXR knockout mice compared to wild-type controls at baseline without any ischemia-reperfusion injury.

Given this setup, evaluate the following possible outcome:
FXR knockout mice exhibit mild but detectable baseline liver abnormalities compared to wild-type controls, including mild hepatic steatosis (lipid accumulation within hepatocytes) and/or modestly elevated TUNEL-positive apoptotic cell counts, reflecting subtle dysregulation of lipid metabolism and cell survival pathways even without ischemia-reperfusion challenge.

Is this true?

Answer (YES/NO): YES